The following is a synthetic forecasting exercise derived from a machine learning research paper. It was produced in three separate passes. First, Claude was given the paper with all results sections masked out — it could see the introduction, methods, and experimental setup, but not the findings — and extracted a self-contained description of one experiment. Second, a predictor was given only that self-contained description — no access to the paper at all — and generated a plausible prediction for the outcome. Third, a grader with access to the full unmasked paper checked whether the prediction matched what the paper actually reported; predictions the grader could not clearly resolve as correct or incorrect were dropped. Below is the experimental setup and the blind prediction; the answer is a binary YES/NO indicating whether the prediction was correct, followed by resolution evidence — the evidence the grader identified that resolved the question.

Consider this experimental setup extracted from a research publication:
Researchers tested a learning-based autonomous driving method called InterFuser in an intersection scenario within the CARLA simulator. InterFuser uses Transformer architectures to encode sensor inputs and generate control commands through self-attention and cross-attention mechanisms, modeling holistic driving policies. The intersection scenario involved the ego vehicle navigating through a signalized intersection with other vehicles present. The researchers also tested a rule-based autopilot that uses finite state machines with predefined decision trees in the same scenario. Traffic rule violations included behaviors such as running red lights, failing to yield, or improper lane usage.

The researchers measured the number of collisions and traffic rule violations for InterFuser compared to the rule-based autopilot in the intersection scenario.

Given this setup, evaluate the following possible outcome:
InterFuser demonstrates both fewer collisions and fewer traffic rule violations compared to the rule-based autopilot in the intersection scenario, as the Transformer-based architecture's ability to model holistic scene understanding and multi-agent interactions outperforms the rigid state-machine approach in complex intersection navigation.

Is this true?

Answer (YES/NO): NO